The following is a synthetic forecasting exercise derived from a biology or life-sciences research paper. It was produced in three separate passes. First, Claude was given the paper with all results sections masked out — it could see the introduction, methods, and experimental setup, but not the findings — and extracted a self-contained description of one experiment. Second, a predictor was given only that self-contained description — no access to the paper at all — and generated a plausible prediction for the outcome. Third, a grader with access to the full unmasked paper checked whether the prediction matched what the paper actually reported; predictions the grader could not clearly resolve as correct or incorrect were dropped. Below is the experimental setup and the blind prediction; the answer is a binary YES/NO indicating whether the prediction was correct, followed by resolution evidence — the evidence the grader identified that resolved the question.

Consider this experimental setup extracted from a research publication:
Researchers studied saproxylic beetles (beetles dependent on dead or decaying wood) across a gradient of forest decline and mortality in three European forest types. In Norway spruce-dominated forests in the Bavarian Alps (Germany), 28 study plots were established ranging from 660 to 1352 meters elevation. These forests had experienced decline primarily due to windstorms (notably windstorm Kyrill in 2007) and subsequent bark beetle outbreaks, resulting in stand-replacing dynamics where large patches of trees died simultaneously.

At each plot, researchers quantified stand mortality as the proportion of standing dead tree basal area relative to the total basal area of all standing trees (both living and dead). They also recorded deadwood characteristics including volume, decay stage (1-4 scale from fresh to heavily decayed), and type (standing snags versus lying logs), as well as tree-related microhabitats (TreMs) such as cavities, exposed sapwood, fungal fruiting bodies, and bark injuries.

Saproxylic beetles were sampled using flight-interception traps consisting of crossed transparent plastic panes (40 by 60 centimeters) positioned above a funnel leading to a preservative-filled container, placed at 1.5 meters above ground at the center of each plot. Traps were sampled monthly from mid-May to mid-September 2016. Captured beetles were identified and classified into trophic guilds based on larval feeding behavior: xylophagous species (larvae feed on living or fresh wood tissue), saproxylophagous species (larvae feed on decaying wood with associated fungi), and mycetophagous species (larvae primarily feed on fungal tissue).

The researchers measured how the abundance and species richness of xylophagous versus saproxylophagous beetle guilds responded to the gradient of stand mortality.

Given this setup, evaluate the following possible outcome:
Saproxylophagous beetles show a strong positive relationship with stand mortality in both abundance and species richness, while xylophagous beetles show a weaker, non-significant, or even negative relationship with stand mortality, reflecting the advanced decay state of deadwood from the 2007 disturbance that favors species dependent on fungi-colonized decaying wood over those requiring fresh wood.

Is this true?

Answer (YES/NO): NO